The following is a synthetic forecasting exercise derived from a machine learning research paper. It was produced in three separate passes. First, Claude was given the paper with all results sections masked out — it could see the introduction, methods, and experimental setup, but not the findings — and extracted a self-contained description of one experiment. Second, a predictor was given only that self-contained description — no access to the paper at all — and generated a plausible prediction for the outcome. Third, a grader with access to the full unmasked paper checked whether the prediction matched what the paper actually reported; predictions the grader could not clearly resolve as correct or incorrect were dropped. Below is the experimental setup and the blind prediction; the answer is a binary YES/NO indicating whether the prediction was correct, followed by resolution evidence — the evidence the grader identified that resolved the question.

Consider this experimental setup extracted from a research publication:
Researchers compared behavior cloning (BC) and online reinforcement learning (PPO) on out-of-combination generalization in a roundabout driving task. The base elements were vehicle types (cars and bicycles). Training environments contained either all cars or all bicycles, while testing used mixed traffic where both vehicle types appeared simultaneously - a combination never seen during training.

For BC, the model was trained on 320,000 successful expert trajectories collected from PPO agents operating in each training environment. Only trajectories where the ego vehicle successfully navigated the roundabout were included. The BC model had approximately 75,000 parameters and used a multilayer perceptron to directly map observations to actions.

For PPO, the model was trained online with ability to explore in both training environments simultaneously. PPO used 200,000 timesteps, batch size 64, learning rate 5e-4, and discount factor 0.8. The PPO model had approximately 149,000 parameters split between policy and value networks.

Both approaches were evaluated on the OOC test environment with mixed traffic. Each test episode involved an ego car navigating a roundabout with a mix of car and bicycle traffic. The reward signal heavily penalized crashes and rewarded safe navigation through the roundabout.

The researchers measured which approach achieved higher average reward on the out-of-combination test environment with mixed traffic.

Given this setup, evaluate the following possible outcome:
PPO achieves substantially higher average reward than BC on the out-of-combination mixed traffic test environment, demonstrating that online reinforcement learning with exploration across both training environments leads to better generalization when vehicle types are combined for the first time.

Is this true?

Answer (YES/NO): YES